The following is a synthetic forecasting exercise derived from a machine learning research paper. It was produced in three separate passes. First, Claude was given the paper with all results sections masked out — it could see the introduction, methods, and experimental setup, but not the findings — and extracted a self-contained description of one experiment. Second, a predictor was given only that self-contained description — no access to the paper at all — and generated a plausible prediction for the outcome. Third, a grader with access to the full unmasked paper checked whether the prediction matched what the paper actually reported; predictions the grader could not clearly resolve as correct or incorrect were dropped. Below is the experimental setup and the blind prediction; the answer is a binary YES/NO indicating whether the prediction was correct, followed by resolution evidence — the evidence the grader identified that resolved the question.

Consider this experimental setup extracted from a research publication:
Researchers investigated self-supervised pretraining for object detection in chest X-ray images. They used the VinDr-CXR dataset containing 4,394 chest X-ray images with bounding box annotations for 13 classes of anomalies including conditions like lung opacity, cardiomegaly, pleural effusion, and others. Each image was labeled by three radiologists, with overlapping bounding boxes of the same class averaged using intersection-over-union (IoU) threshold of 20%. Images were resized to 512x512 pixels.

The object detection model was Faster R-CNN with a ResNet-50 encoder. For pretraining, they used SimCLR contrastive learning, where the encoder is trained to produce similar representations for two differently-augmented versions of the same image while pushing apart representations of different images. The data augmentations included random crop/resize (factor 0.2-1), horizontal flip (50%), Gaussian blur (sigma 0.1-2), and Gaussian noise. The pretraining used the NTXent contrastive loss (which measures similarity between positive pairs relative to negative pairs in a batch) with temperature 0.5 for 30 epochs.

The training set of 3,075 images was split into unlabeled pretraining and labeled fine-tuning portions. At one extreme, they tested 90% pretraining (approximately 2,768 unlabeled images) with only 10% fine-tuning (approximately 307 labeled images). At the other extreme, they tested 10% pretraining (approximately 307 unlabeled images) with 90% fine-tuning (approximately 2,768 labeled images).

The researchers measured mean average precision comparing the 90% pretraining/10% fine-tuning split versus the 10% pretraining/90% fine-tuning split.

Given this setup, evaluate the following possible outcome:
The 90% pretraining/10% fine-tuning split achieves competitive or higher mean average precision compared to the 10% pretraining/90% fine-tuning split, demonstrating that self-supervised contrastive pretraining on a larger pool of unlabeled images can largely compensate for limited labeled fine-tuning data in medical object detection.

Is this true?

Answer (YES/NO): NO